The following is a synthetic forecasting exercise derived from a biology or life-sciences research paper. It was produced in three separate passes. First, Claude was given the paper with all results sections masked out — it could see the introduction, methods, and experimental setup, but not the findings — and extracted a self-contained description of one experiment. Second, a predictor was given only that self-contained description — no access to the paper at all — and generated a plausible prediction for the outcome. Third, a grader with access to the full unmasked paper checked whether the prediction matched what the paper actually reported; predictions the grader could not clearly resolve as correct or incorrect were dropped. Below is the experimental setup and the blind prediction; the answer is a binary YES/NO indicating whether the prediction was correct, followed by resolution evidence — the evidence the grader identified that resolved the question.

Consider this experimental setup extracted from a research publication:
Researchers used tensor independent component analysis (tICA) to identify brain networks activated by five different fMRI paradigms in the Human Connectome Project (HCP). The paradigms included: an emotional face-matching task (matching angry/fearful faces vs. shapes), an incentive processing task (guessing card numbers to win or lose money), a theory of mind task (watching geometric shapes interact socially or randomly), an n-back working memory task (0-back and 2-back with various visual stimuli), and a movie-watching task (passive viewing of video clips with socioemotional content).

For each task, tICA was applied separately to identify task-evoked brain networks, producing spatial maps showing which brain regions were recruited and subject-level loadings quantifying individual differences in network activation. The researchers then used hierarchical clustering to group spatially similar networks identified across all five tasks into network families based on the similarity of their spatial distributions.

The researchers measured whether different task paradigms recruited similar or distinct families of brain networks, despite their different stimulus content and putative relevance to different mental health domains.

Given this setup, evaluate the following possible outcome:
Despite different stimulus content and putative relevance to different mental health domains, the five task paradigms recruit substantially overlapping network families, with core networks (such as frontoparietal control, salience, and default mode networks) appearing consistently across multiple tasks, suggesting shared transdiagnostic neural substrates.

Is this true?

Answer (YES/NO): YES